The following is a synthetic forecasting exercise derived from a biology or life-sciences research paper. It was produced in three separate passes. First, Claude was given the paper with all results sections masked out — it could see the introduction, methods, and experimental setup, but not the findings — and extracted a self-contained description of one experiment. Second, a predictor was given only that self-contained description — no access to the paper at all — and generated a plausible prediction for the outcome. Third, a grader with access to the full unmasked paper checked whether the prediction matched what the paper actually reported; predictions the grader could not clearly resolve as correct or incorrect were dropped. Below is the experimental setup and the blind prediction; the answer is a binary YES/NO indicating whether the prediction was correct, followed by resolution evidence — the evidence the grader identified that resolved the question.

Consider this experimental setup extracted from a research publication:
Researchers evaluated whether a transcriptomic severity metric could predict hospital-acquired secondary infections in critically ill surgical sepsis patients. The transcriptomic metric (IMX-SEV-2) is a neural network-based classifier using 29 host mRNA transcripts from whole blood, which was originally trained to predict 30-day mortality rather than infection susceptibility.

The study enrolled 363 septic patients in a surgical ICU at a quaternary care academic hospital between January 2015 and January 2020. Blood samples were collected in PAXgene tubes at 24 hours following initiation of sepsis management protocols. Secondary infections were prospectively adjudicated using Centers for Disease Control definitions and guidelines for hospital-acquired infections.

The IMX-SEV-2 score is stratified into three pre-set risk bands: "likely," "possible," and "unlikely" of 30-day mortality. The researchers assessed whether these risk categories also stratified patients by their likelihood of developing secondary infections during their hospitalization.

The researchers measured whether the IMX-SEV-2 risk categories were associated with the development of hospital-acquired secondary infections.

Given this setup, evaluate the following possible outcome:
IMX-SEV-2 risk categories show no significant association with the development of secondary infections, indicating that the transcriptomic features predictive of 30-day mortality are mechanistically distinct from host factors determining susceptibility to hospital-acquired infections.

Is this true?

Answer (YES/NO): NO